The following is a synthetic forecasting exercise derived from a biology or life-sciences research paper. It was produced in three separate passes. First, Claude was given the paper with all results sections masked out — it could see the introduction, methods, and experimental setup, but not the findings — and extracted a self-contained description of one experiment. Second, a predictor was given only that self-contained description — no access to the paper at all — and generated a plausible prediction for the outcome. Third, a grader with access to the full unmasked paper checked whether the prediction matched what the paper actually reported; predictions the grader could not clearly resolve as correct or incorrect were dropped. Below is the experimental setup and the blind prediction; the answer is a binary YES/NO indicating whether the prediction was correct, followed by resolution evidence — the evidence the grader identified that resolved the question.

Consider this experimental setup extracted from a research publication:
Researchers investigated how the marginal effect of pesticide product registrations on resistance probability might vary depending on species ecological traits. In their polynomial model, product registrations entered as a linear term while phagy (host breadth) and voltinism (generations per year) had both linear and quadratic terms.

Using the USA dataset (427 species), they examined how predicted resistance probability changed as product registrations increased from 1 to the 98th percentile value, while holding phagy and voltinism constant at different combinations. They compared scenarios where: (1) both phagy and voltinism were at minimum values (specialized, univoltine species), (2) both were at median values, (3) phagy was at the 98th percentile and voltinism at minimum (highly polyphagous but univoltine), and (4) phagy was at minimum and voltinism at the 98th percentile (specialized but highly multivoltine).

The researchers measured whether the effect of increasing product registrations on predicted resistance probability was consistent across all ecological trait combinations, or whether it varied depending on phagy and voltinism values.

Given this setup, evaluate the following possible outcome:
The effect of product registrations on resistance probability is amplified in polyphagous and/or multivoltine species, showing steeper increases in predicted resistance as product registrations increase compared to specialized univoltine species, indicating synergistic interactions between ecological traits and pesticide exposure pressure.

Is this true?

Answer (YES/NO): NO